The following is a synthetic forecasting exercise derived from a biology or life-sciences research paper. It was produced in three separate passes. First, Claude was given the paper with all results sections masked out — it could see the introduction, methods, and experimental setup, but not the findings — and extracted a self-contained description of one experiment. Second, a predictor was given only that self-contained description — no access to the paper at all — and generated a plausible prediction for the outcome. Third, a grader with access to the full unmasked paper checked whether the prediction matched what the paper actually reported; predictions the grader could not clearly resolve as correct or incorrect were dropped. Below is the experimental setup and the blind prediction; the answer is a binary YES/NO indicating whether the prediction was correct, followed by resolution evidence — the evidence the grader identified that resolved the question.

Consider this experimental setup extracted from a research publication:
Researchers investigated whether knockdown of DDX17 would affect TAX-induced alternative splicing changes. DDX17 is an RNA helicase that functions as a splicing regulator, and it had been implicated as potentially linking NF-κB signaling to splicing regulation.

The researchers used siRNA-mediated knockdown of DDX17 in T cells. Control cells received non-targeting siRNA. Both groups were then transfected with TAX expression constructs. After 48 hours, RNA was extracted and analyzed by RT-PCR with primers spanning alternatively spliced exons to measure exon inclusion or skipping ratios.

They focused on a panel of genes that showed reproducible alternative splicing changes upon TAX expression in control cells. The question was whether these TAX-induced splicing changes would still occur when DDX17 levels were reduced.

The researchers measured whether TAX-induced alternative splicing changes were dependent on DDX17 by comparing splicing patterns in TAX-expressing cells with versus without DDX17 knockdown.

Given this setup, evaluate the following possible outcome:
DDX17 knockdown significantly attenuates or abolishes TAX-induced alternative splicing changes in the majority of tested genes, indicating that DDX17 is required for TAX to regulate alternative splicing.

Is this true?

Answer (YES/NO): YES